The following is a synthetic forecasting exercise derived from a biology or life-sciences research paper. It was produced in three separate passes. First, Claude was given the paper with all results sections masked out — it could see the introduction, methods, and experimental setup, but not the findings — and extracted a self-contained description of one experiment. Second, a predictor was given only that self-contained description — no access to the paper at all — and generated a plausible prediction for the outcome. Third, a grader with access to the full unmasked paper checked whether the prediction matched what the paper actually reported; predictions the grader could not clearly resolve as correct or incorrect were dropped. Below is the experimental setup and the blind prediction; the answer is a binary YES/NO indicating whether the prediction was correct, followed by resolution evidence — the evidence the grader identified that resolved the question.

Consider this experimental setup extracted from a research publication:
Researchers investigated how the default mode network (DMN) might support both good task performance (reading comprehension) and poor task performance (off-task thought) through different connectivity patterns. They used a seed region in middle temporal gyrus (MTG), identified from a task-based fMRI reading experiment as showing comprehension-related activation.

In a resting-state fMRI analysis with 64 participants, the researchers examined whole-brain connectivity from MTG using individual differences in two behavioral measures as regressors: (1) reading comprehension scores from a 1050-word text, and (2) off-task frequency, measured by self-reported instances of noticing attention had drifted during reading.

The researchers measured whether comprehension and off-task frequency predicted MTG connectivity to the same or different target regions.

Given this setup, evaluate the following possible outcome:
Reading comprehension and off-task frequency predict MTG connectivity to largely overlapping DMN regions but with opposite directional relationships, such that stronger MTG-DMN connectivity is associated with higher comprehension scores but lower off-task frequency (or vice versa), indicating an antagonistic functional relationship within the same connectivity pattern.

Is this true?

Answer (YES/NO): NO